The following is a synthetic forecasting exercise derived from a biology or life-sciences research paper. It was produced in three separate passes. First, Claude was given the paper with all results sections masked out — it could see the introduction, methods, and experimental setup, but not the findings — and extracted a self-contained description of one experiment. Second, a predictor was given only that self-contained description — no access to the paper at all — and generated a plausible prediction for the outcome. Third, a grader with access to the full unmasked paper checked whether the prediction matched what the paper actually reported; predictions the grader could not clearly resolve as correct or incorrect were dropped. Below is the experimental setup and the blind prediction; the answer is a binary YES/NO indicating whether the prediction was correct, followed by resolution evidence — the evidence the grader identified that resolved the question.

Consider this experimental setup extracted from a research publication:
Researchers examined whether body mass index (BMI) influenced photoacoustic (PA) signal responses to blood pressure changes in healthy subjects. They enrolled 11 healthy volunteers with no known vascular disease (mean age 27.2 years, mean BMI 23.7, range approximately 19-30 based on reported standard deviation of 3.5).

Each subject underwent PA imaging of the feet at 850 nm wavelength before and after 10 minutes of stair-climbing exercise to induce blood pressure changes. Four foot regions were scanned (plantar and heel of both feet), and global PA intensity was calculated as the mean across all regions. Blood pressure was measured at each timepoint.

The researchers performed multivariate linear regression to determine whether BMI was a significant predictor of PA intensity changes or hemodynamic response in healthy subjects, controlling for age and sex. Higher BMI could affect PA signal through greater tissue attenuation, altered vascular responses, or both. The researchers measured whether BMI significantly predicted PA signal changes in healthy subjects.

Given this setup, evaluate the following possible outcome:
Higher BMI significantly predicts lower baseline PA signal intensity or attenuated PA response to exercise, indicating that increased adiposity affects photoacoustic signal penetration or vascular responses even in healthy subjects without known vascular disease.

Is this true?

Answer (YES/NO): NO